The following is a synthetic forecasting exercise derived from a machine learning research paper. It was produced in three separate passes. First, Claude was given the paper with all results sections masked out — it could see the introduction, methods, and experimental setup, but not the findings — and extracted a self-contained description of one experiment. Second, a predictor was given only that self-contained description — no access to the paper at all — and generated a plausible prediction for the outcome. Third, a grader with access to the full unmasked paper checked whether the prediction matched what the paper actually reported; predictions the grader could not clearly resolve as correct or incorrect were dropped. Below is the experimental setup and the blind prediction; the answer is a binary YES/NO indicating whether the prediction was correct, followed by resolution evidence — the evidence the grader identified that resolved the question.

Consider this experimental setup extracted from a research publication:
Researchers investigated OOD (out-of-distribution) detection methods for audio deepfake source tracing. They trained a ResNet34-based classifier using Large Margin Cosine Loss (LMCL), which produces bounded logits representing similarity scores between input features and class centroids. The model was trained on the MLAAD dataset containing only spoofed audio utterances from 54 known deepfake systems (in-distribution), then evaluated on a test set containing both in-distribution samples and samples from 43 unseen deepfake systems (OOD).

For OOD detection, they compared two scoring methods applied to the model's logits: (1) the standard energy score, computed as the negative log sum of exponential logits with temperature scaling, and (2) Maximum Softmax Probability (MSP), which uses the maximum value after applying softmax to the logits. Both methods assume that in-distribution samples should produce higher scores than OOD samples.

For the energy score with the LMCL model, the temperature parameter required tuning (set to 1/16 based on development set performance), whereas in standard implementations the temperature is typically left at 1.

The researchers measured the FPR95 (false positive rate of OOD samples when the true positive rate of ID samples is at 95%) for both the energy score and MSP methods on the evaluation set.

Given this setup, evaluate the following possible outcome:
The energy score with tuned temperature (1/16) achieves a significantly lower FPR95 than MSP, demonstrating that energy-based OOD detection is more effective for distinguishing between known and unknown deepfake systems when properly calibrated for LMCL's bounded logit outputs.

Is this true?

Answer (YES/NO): NO